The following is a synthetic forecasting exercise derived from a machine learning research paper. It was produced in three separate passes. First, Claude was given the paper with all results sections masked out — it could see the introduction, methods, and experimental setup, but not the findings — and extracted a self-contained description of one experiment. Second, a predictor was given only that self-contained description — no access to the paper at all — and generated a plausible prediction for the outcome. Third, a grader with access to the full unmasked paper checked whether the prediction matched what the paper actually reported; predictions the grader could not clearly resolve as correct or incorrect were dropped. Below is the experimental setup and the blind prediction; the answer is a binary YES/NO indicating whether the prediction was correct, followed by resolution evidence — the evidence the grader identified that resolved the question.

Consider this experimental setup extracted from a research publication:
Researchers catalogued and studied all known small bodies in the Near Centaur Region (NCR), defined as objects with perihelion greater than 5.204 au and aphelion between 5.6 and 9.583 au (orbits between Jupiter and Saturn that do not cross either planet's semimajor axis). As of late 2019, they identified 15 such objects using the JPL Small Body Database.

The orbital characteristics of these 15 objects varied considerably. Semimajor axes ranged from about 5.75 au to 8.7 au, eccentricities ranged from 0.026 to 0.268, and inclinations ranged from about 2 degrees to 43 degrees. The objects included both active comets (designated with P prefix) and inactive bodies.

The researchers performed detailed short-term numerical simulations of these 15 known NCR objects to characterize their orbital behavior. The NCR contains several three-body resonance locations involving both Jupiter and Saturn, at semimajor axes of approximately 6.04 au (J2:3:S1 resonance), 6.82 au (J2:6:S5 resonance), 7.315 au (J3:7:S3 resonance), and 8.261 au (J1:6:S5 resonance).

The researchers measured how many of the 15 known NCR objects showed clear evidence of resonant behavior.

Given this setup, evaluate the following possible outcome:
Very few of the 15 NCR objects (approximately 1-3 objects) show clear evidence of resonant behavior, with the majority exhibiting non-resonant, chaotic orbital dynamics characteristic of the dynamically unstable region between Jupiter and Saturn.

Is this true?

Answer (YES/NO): YES